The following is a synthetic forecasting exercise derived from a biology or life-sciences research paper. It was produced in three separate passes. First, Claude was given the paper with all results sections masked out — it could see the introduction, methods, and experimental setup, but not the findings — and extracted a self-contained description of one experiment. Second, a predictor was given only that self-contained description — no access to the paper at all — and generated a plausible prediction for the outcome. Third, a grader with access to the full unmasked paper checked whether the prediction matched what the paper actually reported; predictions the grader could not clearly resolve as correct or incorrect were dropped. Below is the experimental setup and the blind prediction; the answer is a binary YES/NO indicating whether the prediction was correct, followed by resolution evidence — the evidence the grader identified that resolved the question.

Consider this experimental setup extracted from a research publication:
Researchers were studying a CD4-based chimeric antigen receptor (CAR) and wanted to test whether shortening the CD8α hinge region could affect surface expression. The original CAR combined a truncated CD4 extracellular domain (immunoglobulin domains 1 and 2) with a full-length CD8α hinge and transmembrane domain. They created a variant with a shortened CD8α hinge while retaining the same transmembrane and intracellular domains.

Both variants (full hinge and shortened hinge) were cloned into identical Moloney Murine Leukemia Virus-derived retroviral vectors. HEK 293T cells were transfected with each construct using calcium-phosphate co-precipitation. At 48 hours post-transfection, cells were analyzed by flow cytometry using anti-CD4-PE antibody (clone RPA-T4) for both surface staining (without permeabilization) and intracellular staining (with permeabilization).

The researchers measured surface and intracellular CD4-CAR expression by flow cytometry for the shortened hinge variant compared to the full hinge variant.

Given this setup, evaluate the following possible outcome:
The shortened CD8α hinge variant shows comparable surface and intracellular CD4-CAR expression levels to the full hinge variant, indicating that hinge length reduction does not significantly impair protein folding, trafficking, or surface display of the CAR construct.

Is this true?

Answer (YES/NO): NO